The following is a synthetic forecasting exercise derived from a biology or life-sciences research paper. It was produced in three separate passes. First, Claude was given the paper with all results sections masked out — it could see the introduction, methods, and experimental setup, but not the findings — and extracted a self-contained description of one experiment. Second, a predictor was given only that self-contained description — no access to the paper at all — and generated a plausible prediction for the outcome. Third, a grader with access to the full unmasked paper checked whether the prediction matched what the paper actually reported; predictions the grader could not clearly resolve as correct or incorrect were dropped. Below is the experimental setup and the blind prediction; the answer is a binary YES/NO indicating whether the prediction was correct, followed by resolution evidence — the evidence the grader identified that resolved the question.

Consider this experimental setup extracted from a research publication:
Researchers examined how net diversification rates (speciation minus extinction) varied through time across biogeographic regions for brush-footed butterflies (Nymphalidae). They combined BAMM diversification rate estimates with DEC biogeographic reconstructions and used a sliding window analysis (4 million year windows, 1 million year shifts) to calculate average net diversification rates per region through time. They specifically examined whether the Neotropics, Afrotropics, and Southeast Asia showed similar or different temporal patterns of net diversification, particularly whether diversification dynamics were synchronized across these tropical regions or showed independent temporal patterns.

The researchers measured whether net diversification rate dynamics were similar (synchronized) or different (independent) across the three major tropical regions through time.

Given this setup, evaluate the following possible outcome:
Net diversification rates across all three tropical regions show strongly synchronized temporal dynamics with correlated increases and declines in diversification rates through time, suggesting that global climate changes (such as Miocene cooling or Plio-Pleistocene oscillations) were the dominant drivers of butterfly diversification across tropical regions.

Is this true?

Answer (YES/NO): NO